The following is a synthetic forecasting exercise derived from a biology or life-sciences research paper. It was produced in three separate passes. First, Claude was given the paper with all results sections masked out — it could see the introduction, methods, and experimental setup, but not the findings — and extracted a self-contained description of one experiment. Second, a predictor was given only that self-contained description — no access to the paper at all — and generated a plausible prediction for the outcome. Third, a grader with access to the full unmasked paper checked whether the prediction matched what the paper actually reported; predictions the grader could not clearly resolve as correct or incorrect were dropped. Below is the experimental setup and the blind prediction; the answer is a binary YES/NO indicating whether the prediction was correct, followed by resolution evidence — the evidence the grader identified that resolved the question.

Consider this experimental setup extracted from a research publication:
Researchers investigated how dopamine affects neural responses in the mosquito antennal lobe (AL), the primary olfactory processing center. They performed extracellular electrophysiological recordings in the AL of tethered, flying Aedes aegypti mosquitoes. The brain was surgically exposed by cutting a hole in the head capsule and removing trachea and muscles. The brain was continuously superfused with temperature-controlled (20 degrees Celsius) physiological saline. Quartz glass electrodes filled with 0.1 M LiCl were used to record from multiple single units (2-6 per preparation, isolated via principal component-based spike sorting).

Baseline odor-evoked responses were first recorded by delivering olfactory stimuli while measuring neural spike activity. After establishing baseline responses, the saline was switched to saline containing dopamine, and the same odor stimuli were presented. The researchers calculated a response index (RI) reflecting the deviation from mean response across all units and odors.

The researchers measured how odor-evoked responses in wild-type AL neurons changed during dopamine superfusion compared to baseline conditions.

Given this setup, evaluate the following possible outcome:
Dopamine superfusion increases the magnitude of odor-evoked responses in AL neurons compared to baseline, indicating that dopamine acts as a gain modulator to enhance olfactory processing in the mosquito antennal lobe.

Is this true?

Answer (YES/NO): YES